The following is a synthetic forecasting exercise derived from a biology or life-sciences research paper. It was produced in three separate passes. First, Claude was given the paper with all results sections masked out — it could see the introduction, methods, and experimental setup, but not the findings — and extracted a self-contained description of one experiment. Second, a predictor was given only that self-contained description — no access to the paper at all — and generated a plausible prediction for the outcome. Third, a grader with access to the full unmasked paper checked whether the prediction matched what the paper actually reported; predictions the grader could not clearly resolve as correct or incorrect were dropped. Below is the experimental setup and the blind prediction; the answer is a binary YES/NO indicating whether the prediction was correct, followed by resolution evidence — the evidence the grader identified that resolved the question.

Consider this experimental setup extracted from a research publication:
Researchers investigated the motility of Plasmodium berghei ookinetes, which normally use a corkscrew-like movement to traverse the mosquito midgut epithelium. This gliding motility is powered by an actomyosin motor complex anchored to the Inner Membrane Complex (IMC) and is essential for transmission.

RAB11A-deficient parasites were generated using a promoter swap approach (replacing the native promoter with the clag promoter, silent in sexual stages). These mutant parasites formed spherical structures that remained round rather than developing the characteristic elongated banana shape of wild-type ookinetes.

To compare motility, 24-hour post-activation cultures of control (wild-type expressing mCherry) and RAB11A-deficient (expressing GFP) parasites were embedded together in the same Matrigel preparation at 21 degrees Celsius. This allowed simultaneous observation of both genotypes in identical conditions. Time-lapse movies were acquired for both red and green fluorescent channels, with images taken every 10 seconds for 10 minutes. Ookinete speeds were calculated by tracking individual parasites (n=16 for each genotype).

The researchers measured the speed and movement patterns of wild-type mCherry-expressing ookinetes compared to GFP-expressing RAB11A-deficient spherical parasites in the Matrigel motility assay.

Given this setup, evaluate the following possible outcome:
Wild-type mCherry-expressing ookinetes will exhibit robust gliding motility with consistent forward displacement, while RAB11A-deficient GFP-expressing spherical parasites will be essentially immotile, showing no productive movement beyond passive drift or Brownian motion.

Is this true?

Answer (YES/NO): YES